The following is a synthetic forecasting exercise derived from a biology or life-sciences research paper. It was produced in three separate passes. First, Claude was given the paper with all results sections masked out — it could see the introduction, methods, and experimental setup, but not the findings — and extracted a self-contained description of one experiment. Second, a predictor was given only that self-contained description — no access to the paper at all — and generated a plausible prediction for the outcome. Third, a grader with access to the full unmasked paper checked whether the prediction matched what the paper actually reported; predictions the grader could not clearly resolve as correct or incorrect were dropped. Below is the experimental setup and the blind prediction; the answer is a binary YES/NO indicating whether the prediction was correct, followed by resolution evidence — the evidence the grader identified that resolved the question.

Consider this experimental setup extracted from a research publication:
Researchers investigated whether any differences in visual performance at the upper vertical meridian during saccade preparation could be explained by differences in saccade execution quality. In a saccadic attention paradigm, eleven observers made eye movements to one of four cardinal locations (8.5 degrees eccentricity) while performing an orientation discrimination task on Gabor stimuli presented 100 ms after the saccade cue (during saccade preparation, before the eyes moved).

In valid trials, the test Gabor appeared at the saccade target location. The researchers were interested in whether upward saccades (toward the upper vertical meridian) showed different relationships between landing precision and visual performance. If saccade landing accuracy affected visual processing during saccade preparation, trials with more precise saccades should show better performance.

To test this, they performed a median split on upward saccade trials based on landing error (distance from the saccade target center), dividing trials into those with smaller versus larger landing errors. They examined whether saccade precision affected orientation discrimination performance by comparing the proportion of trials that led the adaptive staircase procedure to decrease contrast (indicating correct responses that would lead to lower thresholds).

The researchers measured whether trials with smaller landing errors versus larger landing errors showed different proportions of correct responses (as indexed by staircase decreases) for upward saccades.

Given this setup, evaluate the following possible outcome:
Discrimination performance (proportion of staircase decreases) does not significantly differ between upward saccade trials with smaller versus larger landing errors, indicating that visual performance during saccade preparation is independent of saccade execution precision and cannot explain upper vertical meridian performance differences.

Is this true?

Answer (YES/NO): YES